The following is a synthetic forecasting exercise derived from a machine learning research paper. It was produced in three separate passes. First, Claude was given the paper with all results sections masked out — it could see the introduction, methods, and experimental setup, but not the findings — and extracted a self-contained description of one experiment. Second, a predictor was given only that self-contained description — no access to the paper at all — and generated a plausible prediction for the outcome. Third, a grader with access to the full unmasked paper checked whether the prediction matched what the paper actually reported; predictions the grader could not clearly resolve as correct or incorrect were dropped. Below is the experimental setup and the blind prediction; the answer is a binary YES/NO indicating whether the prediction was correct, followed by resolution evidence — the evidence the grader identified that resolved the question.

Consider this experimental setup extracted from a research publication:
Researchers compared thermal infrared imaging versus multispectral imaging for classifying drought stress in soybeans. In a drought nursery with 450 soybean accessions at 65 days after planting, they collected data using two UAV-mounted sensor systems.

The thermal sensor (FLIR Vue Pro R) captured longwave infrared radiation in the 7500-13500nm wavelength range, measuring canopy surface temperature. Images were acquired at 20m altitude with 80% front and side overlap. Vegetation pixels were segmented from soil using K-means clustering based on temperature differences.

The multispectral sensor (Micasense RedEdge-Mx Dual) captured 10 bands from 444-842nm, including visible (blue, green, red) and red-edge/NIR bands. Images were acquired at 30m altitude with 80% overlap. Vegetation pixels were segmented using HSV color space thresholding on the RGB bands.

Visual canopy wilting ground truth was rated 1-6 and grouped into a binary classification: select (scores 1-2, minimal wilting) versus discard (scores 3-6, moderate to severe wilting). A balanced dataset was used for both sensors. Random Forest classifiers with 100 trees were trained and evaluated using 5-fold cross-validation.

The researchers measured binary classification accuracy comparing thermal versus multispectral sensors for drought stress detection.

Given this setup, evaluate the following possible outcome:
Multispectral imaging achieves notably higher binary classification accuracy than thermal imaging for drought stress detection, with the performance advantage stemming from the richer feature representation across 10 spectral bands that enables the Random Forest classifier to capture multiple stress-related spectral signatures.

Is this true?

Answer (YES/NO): YES